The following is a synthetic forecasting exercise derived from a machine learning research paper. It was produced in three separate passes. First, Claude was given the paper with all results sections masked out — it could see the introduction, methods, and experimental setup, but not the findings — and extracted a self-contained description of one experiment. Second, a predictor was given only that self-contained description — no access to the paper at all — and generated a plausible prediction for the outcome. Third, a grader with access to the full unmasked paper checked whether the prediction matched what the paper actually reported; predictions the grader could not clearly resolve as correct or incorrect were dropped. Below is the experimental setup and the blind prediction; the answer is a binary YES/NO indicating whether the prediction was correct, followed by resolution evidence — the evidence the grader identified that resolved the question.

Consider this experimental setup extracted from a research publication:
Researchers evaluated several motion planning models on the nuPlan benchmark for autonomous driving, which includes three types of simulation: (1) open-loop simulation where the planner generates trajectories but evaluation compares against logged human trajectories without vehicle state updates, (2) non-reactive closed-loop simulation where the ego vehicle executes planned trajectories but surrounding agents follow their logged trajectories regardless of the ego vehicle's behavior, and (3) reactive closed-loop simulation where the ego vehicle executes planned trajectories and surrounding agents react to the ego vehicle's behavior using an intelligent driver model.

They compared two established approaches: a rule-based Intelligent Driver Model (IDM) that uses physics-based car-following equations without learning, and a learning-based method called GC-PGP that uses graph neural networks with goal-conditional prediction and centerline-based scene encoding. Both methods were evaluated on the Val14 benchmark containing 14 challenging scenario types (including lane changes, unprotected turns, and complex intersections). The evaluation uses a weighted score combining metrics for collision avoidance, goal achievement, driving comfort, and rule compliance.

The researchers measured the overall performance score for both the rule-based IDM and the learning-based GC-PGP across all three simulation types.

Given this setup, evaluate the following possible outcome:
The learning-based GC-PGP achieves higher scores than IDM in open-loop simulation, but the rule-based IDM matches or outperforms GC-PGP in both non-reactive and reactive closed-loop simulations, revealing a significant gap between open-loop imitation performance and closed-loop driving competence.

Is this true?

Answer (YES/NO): YES